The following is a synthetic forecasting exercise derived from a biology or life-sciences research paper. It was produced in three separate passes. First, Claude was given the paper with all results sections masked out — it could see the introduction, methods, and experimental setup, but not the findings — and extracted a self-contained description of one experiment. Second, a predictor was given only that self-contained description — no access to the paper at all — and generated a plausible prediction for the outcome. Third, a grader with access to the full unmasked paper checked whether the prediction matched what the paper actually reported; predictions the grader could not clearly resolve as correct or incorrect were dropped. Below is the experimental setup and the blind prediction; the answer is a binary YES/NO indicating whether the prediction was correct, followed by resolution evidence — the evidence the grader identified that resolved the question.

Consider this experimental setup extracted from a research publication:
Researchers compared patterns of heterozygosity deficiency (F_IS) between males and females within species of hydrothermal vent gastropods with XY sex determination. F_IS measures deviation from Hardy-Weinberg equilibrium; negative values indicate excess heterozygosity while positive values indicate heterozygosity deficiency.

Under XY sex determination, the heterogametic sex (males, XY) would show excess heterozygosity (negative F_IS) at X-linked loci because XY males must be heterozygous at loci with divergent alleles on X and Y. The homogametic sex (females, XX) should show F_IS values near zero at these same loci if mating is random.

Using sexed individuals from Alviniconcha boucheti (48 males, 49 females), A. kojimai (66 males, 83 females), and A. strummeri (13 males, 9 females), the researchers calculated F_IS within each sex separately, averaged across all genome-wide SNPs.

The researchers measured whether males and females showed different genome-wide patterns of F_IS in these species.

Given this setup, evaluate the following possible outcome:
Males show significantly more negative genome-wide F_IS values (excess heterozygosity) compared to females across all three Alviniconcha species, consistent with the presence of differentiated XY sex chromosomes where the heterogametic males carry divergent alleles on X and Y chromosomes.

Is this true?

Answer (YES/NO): NO